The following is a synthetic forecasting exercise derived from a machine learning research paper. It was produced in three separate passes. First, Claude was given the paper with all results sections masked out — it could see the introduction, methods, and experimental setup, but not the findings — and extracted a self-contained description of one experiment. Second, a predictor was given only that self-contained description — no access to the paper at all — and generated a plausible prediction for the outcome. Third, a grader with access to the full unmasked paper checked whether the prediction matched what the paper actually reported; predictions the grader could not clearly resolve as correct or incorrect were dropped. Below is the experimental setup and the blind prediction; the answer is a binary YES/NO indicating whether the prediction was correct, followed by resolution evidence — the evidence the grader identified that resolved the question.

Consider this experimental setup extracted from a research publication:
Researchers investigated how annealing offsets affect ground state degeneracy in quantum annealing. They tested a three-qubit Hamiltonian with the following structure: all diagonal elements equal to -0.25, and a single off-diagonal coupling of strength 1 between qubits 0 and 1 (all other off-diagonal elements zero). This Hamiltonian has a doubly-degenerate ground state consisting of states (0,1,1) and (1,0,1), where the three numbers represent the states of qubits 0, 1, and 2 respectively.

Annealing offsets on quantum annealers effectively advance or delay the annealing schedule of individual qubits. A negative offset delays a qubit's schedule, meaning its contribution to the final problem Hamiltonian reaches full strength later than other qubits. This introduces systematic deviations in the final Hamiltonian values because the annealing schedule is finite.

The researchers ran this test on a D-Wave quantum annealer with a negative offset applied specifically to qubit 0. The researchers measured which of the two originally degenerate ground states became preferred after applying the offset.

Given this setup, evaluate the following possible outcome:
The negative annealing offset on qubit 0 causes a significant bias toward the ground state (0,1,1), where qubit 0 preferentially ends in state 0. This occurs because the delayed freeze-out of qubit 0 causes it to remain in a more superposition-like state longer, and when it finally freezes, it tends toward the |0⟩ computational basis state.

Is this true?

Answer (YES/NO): NO